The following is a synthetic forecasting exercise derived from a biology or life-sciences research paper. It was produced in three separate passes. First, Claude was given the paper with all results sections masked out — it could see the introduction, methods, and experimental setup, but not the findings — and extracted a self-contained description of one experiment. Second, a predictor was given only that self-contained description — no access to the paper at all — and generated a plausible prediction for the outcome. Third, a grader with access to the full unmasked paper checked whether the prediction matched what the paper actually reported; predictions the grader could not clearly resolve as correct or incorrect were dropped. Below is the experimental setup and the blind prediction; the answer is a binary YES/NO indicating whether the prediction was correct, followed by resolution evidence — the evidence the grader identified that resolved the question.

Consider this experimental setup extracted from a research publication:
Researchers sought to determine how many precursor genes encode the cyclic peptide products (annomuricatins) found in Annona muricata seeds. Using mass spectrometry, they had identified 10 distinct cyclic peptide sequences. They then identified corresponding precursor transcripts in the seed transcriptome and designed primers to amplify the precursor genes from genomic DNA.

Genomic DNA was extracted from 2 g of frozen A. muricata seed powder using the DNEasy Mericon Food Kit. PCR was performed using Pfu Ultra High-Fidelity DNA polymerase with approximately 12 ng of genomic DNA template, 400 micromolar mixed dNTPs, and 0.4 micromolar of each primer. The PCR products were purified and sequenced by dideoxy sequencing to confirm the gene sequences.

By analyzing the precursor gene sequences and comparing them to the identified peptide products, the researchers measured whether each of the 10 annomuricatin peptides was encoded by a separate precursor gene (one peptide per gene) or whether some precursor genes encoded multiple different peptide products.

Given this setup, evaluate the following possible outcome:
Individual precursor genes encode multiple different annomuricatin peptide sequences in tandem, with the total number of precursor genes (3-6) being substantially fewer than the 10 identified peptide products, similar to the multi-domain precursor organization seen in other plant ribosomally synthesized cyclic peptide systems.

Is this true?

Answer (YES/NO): YES